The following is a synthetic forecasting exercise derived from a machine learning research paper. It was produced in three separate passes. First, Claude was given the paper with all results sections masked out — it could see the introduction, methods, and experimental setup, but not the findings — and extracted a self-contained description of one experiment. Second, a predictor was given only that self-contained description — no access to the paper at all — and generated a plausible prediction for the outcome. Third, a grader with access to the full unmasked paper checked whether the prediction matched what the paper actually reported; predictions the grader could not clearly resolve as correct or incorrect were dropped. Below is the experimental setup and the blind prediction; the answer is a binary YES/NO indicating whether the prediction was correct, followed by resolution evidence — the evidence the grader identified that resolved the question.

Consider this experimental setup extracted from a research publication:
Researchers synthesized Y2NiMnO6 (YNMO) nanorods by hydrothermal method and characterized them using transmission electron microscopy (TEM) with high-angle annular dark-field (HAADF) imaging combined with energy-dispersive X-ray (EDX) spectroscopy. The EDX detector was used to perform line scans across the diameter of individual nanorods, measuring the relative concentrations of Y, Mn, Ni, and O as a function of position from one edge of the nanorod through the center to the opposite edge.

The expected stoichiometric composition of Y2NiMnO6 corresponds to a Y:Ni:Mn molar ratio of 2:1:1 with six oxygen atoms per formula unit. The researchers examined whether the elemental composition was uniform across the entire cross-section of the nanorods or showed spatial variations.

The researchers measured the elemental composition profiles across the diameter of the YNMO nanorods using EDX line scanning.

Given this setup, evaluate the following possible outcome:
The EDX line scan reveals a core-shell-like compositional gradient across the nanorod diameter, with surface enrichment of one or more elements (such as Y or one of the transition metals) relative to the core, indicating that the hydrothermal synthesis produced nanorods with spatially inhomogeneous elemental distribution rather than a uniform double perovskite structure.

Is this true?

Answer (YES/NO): NO